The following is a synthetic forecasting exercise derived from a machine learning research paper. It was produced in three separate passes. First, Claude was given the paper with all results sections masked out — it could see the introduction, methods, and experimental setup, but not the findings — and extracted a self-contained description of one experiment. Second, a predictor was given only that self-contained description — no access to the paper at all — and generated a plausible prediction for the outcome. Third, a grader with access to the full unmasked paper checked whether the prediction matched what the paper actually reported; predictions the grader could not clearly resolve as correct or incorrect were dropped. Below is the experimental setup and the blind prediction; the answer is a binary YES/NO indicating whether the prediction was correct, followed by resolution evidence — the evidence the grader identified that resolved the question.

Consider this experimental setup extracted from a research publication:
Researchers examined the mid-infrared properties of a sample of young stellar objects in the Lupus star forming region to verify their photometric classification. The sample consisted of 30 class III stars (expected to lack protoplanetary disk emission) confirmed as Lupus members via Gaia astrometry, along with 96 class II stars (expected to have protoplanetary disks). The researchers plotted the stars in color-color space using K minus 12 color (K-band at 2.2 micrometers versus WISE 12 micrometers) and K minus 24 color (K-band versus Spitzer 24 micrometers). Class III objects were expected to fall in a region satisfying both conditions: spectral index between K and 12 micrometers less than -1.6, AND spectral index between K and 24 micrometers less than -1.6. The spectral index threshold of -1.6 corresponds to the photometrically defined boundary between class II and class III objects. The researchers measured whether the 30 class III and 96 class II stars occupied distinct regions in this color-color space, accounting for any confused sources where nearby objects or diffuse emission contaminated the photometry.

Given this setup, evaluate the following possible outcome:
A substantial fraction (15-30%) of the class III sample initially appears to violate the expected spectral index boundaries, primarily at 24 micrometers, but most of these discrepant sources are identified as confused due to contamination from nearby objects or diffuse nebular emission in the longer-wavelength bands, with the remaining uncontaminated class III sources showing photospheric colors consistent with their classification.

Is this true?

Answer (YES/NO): NO